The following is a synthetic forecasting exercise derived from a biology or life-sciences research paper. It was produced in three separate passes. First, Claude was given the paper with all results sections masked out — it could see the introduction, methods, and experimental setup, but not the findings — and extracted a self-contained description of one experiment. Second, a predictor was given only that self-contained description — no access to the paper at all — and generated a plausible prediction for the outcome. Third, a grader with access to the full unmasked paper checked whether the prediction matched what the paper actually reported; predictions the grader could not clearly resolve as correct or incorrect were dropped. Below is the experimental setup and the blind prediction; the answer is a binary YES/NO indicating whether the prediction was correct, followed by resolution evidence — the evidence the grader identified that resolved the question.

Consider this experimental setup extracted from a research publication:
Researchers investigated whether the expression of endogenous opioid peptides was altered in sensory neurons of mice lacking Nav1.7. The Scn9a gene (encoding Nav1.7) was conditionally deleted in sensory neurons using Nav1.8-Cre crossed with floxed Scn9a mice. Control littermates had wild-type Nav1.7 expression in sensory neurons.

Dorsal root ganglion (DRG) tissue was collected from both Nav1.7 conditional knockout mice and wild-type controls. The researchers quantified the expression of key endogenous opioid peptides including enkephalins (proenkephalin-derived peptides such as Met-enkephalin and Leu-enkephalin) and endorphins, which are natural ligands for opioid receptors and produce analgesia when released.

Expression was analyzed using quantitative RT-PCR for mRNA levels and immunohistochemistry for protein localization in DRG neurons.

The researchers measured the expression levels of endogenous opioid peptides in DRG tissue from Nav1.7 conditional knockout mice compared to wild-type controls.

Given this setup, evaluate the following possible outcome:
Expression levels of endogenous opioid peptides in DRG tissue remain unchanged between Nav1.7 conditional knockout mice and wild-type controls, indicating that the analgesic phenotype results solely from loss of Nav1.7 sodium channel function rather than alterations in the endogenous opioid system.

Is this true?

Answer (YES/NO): NO